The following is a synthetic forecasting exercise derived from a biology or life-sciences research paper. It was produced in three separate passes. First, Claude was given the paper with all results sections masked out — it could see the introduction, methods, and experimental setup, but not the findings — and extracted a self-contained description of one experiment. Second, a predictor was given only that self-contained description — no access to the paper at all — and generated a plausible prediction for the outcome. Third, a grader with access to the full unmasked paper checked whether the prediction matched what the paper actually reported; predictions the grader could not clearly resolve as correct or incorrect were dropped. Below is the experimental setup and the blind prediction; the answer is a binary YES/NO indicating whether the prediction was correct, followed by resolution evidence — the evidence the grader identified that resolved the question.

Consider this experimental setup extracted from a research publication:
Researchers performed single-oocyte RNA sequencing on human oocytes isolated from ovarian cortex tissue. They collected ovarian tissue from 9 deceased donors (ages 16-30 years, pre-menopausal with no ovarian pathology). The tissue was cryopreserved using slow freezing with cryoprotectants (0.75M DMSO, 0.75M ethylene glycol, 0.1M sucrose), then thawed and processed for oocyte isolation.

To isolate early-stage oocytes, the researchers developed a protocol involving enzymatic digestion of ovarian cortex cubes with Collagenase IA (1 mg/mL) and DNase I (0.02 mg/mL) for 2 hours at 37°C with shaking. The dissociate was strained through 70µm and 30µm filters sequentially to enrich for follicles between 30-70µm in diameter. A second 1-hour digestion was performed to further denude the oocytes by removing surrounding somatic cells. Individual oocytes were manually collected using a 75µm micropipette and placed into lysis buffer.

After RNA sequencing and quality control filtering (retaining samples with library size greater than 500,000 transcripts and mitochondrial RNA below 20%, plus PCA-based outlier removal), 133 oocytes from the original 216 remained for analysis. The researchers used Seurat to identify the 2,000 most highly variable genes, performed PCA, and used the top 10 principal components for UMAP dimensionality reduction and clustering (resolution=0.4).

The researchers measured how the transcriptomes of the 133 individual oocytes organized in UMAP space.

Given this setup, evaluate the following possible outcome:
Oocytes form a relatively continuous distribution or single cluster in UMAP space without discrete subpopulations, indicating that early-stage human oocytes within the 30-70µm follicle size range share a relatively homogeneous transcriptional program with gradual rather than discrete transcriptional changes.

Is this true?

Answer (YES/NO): NO